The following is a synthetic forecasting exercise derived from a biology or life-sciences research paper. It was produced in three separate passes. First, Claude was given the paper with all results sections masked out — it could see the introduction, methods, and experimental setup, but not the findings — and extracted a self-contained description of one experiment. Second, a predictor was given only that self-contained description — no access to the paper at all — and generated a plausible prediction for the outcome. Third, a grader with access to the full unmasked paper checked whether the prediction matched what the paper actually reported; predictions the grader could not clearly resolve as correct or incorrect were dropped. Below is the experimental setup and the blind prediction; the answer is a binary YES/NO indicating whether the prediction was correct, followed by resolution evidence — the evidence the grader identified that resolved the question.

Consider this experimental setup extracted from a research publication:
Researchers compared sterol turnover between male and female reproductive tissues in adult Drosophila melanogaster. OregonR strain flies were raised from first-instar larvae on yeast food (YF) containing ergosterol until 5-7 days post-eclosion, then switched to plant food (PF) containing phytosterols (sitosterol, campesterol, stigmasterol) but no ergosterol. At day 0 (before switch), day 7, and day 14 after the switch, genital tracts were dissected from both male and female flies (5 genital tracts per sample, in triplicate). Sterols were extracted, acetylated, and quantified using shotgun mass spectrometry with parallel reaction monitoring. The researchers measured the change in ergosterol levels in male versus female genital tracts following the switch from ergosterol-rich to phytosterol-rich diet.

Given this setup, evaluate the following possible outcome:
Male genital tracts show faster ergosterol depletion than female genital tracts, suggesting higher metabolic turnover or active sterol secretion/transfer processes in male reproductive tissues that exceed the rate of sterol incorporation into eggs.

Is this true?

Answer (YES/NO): NO